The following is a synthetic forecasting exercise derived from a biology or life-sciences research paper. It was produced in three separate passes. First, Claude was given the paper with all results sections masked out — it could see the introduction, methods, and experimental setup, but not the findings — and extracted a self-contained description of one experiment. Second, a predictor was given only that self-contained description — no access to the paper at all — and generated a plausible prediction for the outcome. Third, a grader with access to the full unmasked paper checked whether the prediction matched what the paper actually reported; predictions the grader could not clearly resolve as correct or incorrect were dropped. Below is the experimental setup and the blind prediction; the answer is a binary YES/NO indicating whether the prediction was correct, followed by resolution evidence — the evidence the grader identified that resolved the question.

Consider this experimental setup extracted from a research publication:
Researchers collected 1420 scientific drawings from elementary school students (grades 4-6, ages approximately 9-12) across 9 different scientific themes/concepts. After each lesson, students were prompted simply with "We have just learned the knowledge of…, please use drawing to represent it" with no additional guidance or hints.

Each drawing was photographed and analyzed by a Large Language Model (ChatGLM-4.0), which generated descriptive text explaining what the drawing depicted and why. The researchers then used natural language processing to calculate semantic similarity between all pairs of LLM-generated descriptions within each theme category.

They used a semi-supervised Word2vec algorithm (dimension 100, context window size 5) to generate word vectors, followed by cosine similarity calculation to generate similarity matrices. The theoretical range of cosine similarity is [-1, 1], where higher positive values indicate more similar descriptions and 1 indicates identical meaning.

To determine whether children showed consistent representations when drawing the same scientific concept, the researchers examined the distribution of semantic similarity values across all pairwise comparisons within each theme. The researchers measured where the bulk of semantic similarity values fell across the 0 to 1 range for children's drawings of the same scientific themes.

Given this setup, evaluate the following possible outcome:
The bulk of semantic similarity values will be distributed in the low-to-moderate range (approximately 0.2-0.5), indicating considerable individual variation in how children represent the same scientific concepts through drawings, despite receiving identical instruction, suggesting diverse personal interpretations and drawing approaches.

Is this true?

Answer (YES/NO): NO